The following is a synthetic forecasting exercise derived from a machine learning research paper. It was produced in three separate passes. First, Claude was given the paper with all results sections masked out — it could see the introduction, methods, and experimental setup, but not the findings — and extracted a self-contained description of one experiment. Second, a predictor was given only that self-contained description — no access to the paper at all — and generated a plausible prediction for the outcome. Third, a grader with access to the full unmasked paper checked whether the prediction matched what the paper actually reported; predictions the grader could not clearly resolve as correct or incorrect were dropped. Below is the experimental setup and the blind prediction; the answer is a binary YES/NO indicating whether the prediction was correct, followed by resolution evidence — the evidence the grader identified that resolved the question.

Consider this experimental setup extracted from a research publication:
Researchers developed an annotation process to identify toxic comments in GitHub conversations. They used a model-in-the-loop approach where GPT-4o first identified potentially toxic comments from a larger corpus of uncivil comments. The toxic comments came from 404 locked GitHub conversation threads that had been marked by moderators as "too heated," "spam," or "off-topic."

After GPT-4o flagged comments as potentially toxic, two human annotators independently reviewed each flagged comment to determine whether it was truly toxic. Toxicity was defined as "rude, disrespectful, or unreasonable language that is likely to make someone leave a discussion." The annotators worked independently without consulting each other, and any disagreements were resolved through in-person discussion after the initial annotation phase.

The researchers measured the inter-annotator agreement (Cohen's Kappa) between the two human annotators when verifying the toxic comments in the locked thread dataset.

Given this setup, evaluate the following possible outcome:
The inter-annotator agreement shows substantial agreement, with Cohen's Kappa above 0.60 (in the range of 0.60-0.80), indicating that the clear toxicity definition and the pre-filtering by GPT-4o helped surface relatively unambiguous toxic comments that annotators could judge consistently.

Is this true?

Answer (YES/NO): YES